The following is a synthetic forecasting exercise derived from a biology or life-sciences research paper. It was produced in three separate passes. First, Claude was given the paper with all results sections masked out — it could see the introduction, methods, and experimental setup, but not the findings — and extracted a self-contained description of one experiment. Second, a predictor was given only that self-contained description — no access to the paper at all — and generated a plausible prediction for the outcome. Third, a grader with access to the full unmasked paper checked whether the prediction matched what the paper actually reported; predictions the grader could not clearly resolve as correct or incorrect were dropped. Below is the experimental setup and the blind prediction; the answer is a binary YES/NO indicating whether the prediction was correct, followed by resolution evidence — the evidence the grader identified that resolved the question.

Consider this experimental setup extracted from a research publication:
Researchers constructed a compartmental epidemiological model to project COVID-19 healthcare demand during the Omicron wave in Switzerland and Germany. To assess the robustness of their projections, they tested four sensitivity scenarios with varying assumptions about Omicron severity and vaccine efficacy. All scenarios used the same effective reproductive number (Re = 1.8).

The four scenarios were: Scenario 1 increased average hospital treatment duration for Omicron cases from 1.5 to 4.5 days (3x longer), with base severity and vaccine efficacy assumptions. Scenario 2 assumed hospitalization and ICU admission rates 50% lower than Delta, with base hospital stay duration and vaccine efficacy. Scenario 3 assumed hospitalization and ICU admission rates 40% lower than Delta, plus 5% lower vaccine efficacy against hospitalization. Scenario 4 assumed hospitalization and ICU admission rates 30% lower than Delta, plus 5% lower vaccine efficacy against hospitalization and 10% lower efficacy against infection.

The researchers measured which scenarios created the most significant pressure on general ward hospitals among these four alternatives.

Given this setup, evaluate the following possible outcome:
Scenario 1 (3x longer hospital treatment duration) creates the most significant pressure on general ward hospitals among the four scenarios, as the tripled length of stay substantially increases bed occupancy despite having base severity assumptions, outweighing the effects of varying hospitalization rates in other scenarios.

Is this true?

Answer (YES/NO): NO